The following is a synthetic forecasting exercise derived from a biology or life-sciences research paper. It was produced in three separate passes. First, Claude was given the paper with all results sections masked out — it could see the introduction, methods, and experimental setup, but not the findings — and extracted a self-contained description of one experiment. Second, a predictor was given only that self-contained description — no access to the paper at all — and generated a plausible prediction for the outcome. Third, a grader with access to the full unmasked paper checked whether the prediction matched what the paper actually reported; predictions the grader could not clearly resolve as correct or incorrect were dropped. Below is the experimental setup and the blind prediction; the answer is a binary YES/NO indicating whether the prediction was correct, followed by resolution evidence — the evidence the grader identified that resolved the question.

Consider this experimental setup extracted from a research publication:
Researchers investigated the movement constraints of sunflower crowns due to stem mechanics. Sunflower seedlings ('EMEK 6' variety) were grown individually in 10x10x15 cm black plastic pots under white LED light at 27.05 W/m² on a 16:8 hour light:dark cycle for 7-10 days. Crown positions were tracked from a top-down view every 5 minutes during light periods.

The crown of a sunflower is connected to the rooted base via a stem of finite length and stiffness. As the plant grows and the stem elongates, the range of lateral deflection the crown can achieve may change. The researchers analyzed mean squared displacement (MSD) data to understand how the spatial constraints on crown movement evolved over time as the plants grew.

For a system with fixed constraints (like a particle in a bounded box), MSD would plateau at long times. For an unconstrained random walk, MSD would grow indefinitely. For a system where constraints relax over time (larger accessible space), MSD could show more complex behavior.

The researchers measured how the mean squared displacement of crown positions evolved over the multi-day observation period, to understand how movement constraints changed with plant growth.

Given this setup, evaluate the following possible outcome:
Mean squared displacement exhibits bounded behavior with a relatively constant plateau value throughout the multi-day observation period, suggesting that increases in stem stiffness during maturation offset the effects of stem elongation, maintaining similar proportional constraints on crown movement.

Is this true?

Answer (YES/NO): NO